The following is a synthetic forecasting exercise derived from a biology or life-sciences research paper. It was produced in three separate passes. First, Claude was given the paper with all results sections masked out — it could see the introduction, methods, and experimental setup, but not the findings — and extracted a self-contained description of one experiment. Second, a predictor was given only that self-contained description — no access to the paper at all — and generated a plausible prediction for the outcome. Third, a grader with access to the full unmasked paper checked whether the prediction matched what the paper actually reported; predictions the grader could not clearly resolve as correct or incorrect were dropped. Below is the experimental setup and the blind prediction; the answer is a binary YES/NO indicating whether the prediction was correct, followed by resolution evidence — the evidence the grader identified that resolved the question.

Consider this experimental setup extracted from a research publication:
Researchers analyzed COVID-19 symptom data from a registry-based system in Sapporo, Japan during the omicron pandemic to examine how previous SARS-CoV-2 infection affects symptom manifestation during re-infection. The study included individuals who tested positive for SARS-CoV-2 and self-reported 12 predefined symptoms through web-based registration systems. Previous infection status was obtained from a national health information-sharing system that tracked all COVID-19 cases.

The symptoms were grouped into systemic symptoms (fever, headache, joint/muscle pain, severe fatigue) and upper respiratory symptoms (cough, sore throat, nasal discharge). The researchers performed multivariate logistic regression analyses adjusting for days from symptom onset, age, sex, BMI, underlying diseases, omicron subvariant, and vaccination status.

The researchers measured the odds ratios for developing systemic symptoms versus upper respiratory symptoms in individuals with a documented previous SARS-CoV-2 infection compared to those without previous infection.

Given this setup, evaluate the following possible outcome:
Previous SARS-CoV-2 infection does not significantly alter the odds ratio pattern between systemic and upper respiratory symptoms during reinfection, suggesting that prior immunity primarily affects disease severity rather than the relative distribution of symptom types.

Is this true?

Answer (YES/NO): NO